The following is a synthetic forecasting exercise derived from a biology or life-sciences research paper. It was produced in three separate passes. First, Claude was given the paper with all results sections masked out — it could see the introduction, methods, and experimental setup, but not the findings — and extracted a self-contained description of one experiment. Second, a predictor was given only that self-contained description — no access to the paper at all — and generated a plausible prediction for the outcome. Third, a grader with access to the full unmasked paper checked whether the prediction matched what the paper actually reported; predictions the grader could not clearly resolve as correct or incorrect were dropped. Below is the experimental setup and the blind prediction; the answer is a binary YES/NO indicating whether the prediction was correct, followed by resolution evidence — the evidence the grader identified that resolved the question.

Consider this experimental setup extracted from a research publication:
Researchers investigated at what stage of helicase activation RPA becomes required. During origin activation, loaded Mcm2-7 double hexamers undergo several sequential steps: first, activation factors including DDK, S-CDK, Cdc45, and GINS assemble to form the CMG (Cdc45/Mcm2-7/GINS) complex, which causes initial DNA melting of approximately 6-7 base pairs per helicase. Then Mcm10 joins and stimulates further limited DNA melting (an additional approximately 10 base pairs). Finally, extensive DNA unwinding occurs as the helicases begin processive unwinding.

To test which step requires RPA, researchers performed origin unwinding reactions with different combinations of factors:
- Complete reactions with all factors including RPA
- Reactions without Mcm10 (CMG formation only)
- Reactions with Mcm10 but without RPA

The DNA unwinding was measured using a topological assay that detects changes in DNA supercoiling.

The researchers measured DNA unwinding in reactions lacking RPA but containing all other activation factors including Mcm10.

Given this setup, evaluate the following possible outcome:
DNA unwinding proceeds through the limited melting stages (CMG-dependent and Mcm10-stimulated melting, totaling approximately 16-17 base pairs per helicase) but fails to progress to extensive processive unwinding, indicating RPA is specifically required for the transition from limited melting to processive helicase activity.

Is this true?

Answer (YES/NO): YES